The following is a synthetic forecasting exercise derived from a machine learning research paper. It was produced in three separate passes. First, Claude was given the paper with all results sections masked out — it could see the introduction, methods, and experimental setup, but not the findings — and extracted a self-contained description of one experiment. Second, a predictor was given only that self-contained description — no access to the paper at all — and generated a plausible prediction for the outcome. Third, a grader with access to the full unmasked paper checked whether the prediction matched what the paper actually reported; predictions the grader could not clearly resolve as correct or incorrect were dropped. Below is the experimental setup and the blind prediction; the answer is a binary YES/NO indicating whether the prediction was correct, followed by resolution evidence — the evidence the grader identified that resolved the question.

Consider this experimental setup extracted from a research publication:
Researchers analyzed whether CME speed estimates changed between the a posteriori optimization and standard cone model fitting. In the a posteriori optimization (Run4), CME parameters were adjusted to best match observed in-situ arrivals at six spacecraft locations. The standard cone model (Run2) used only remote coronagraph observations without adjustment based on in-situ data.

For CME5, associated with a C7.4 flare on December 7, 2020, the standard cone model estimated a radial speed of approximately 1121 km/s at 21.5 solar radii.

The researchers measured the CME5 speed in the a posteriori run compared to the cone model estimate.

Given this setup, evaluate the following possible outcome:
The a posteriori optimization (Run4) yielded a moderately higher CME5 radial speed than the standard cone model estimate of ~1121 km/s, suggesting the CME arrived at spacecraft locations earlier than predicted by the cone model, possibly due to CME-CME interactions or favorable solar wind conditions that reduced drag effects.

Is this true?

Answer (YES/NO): YES